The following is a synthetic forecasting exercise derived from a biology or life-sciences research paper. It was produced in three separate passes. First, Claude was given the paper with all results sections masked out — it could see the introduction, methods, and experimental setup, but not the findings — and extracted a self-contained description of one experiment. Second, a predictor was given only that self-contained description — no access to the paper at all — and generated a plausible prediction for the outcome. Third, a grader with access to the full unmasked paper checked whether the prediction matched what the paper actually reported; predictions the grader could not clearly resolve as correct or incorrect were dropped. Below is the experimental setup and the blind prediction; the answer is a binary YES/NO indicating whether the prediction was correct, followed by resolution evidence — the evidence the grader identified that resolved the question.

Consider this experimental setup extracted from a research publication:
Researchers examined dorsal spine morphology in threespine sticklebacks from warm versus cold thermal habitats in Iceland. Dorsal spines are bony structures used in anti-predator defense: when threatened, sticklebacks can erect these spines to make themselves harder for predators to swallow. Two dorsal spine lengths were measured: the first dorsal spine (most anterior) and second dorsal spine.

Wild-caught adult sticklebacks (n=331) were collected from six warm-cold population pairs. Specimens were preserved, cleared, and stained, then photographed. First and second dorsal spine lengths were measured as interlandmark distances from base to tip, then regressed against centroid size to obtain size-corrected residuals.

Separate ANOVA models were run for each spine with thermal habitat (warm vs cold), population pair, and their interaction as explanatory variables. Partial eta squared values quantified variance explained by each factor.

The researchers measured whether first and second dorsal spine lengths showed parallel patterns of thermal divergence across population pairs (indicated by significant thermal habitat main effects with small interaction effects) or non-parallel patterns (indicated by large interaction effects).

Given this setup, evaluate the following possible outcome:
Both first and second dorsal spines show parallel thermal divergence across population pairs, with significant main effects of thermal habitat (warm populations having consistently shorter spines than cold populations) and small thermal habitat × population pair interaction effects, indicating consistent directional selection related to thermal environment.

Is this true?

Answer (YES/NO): NO